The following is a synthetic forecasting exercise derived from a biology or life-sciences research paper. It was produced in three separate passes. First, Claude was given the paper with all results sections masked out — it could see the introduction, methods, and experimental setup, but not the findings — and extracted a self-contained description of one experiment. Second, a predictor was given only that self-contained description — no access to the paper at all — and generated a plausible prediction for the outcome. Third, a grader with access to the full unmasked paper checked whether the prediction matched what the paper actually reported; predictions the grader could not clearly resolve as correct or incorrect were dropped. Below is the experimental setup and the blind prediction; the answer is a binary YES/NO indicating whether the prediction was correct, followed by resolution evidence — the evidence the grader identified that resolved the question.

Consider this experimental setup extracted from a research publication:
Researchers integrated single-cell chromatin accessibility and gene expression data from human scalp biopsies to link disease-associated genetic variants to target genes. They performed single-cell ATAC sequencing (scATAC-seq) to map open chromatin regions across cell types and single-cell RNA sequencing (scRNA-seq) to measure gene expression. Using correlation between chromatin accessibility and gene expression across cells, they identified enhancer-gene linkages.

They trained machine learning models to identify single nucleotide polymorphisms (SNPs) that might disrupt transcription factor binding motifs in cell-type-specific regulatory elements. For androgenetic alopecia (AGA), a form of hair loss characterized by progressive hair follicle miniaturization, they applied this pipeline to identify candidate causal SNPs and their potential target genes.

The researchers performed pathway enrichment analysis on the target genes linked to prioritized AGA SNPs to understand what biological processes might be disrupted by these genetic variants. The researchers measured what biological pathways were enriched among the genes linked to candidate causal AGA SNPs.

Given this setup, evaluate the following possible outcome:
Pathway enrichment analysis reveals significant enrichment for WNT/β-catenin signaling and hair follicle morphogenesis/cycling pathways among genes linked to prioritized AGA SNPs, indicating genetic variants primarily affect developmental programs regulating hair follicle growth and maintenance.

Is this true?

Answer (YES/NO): YES